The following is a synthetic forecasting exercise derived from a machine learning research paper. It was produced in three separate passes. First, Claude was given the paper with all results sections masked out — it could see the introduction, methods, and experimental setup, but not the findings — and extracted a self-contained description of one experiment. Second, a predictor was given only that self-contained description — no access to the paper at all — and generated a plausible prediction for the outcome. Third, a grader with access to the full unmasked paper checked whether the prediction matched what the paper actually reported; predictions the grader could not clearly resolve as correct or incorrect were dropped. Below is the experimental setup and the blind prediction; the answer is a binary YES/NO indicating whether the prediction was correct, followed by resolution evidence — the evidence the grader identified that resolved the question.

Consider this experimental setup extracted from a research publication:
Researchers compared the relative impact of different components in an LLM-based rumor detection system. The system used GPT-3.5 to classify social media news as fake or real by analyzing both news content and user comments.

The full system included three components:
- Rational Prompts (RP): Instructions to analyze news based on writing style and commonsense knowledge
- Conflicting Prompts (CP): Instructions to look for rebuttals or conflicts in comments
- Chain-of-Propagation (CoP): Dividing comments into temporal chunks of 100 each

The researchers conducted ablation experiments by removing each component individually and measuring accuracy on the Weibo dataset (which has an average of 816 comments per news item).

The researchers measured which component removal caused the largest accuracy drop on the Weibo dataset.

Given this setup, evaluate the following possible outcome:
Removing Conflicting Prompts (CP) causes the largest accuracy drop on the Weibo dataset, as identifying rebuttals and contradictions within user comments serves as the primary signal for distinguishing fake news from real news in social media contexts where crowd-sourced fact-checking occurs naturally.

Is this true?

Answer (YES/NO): NO